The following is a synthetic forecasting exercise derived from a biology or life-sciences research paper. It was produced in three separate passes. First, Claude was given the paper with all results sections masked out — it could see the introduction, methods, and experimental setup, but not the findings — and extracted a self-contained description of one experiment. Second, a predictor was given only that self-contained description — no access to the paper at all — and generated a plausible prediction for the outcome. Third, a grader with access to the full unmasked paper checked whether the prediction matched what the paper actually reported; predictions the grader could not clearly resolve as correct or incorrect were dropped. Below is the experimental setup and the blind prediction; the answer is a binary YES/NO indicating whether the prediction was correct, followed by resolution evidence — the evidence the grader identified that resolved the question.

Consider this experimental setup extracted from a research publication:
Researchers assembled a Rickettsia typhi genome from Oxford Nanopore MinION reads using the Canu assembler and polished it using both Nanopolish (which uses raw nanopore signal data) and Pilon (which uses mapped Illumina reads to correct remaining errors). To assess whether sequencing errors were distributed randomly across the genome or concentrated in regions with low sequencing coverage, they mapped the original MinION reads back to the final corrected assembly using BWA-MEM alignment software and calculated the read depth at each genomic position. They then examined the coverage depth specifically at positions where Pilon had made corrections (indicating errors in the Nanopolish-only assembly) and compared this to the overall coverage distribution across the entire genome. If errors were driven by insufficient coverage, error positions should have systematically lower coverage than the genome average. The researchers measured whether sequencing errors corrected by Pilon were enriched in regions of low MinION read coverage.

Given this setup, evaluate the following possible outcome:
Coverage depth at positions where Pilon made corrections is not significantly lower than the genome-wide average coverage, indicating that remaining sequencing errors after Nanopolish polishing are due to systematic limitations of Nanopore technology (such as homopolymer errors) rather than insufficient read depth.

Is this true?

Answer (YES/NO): YES